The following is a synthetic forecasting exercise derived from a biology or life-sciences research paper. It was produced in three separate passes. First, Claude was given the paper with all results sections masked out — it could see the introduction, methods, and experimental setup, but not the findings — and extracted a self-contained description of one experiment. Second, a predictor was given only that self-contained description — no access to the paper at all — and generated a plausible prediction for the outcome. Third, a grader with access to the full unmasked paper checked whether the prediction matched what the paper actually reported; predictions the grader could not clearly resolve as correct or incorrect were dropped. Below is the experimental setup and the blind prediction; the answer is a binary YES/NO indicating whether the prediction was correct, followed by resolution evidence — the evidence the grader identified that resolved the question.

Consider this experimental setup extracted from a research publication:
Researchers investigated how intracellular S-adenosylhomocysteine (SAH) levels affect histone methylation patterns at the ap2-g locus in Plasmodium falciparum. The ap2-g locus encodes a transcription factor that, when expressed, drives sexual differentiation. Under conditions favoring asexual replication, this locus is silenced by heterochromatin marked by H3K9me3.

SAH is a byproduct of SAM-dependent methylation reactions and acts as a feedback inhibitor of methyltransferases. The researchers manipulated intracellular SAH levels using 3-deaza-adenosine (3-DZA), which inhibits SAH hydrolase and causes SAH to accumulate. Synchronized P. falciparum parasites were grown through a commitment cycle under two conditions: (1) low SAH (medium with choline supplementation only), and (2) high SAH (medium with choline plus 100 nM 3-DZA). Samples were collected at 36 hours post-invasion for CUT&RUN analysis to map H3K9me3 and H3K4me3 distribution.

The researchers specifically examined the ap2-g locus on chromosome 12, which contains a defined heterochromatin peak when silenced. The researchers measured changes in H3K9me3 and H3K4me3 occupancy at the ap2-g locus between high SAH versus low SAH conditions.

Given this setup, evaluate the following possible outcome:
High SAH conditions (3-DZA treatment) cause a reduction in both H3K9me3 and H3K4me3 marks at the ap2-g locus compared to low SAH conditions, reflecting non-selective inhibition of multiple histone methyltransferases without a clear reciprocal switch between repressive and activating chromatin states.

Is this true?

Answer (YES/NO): NO